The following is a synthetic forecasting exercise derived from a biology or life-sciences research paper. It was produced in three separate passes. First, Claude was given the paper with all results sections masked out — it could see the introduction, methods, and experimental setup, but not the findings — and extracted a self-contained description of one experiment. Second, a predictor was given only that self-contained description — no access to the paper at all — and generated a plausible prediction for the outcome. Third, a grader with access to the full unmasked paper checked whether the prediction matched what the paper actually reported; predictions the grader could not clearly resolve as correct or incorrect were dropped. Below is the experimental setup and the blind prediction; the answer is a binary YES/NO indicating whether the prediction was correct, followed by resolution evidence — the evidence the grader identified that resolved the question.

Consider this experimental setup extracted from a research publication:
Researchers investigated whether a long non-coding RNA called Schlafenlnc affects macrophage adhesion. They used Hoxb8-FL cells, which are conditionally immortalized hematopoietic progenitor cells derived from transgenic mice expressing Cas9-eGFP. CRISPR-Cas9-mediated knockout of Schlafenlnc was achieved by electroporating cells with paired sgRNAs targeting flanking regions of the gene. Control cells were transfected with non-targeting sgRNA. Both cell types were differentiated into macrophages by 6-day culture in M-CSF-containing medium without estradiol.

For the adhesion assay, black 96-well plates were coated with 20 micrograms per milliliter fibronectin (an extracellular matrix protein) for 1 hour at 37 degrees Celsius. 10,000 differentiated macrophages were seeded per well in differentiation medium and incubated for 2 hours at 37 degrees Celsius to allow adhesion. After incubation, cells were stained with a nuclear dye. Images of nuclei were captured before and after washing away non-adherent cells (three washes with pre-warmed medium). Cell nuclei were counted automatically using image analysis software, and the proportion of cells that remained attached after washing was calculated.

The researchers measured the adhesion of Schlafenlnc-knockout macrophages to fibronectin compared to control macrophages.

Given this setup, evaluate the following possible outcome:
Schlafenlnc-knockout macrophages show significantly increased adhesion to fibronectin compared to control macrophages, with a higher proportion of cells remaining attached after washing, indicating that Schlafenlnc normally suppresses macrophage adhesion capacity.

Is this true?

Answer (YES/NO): NO